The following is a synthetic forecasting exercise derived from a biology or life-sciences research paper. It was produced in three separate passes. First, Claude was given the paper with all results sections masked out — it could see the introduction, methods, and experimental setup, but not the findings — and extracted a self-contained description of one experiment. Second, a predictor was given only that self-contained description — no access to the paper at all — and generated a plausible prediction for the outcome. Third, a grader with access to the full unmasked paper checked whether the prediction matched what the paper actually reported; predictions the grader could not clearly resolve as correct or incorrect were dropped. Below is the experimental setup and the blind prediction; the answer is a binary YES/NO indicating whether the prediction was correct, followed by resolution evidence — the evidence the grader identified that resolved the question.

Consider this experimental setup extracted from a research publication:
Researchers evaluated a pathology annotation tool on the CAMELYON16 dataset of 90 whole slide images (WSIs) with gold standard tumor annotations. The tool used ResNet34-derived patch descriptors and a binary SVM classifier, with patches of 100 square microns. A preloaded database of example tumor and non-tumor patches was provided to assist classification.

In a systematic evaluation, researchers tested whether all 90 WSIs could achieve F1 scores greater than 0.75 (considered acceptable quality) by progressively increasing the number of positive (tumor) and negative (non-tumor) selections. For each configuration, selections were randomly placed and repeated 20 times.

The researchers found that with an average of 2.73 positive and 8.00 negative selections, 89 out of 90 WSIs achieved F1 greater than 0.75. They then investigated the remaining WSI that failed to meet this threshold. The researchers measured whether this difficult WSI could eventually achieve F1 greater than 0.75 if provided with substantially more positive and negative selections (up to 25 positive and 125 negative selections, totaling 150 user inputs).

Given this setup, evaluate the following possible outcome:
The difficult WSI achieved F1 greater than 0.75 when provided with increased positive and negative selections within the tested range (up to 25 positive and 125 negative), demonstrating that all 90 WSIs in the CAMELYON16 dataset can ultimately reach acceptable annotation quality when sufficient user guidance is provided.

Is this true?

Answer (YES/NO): NO